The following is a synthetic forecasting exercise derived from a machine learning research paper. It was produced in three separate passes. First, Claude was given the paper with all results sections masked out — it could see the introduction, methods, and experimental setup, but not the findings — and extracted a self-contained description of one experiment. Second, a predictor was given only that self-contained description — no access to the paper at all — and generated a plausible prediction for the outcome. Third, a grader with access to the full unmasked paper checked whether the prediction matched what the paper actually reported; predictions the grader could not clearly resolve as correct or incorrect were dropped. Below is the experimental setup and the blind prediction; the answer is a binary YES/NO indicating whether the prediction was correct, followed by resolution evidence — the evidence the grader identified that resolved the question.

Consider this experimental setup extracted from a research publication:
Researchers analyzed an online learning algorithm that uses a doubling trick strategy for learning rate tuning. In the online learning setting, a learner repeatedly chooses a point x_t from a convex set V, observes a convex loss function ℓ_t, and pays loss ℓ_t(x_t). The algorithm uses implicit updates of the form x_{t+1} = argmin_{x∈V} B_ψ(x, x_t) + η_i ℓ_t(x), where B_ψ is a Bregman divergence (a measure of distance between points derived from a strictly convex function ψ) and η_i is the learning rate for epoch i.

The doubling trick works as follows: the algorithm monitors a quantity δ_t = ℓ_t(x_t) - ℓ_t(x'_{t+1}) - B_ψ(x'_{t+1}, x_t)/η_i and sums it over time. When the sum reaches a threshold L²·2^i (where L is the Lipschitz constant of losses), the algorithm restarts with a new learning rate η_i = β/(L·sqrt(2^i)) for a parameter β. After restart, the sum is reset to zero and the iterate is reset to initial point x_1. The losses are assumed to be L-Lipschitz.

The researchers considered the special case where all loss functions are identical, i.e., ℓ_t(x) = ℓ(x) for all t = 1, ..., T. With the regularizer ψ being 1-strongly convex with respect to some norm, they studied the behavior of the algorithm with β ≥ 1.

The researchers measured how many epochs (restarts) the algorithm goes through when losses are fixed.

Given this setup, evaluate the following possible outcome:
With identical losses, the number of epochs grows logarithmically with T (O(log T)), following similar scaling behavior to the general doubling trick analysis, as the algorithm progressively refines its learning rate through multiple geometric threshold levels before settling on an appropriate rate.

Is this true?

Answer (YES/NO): NO